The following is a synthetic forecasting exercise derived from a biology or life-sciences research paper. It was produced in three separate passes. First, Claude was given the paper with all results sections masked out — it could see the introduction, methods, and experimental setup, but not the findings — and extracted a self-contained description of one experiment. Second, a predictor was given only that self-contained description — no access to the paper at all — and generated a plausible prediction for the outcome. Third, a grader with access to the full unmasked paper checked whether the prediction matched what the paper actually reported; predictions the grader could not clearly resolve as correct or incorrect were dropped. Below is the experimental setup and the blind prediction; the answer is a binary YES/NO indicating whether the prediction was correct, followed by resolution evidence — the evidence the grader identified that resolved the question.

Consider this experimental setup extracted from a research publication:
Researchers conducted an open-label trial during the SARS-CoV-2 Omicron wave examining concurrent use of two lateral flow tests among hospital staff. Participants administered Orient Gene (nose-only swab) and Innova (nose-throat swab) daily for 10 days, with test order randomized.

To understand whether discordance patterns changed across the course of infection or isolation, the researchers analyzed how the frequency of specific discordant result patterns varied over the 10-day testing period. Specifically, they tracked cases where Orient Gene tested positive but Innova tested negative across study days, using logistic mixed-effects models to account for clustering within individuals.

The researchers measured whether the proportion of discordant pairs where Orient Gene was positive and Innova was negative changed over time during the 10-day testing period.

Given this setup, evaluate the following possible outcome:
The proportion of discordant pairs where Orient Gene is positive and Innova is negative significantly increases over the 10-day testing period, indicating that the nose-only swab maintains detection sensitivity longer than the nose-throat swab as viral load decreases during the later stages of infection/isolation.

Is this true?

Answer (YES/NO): YES